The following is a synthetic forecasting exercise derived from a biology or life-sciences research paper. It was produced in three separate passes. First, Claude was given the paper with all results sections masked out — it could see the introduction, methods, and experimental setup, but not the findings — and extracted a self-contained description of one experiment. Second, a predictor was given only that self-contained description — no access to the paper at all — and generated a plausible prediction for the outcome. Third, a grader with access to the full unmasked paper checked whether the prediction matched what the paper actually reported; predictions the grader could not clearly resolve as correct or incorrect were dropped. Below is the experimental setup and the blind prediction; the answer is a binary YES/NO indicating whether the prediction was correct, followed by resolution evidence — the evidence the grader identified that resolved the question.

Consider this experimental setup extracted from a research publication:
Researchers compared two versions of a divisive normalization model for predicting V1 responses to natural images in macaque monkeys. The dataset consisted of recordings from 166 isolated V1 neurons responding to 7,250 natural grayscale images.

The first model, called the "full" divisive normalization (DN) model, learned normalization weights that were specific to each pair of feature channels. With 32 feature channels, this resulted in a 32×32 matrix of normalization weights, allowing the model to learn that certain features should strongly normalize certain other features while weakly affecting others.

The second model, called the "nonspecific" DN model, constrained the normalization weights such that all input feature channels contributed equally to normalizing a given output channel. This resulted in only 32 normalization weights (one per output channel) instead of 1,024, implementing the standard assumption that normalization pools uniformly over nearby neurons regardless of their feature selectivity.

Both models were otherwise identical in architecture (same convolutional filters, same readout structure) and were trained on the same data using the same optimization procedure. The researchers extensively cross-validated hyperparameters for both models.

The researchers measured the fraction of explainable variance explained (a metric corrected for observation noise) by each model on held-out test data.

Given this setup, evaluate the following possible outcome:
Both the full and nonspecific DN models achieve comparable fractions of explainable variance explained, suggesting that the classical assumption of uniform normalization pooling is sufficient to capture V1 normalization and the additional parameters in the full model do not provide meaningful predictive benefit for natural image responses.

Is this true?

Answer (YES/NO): NO